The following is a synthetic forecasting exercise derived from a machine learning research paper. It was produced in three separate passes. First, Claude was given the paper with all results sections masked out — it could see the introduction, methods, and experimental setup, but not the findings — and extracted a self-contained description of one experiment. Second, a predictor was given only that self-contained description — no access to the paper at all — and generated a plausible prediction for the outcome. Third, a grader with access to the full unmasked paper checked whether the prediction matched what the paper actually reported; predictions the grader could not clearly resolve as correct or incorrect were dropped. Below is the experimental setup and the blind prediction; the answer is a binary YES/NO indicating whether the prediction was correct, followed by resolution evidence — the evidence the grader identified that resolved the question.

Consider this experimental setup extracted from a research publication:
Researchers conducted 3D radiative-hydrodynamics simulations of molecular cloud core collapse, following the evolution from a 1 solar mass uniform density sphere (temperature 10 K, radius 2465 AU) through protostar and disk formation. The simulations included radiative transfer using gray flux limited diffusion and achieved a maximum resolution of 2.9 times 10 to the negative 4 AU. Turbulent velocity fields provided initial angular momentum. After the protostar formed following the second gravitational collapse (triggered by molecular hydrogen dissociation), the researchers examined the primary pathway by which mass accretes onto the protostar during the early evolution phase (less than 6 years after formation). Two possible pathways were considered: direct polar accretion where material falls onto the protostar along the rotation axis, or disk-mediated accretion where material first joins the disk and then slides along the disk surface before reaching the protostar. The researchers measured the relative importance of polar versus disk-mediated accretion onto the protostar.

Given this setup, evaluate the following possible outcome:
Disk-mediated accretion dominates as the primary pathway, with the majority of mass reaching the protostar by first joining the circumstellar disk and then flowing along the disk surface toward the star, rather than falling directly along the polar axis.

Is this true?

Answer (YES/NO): YES